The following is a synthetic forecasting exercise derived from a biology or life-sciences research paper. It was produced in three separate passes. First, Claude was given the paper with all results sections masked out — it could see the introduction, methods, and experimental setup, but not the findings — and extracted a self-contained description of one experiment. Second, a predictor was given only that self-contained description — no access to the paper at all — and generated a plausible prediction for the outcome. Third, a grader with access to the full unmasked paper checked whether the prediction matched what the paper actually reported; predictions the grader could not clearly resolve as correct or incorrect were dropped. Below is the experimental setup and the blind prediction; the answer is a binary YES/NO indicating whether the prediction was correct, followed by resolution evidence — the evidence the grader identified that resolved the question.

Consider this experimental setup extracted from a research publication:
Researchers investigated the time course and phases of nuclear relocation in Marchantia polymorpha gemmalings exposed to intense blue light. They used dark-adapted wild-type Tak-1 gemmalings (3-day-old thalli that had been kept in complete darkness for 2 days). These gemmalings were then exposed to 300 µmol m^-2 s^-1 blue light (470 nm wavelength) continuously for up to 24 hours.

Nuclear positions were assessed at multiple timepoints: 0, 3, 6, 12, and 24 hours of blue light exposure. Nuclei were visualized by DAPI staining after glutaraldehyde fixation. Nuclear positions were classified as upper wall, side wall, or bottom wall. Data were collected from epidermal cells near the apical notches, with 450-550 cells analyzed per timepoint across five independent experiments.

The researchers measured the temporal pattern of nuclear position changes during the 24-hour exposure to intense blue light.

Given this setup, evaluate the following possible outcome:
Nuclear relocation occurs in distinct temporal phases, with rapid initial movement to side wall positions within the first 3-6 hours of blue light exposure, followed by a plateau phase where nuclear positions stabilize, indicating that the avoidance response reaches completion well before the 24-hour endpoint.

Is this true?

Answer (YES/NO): NO